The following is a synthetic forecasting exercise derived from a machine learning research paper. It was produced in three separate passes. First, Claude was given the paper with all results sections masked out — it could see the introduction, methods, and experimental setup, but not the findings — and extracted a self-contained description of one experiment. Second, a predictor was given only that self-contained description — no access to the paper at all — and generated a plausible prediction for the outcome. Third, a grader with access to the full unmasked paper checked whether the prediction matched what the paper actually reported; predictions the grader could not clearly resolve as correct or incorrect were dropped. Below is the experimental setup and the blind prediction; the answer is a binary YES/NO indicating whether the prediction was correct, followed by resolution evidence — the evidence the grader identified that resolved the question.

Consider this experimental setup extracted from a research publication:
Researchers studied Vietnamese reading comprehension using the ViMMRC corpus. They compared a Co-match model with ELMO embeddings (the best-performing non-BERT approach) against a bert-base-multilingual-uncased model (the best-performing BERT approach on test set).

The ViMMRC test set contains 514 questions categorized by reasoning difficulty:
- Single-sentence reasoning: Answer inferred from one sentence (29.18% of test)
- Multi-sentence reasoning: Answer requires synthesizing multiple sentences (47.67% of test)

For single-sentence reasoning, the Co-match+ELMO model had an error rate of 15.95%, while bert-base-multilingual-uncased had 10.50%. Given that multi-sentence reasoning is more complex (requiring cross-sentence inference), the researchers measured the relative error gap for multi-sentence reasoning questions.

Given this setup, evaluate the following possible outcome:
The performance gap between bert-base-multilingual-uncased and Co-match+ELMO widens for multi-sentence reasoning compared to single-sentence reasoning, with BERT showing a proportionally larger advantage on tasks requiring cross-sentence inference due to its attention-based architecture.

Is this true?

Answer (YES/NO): NO